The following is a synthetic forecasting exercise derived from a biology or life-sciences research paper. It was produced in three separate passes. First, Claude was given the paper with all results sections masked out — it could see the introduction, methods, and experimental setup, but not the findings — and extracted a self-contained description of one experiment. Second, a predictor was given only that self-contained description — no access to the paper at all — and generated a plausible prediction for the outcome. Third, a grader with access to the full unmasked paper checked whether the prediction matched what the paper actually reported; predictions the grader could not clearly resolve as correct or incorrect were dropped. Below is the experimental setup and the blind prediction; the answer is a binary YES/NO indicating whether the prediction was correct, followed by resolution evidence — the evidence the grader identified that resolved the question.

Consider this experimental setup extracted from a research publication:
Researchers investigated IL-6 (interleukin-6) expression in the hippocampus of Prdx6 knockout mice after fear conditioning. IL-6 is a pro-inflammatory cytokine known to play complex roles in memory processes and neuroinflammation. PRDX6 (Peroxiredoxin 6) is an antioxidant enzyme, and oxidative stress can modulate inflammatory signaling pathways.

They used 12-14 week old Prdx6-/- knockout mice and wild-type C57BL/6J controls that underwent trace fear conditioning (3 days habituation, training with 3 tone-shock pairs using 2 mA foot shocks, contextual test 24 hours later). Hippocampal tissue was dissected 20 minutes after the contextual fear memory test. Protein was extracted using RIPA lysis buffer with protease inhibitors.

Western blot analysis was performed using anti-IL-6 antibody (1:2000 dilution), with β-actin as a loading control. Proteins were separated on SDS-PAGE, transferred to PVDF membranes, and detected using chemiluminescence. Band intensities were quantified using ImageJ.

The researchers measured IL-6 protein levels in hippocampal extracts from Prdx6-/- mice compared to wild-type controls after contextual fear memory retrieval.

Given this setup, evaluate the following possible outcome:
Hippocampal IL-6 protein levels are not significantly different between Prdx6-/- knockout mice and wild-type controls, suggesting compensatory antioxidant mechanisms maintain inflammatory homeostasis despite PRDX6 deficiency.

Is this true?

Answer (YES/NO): NO